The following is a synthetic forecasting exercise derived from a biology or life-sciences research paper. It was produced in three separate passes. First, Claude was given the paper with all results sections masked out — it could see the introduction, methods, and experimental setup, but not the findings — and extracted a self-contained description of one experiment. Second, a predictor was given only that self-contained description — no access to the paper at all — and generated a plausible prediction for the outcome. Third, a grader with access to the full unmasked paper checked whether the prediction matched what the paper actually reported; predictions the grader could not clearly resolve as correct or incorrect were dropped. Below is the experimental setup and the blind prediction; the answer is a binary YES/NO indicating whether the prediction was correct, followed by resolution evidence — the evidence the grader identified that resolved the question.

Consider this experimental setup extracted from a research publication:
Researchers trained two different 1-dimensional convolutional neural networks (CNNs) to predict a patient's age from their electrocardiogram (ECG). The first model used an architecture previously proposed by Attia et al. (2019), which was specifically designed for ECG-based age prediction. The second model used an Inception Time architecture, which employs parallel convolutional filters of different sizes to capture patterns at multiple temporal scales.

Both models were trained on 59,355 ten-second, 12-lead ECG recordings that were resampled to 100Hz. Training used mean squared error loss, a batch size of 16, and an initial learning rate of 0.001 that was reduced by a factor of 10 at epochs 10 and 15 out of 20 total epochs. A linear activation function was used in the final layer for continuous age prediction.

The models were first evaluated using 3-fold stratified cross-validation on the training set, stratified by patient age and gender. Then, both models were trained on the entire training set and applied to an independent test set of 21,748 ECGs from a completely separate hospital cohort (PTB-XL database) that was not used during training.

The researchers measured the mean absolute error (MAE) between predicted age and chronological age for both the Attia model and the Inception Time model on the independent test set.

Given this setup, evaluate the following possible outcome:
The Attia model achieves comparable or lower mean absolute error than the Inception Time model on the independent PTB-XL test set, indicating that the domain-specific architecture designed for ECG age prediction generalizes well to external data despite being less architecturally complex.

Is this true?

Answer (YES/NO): NO